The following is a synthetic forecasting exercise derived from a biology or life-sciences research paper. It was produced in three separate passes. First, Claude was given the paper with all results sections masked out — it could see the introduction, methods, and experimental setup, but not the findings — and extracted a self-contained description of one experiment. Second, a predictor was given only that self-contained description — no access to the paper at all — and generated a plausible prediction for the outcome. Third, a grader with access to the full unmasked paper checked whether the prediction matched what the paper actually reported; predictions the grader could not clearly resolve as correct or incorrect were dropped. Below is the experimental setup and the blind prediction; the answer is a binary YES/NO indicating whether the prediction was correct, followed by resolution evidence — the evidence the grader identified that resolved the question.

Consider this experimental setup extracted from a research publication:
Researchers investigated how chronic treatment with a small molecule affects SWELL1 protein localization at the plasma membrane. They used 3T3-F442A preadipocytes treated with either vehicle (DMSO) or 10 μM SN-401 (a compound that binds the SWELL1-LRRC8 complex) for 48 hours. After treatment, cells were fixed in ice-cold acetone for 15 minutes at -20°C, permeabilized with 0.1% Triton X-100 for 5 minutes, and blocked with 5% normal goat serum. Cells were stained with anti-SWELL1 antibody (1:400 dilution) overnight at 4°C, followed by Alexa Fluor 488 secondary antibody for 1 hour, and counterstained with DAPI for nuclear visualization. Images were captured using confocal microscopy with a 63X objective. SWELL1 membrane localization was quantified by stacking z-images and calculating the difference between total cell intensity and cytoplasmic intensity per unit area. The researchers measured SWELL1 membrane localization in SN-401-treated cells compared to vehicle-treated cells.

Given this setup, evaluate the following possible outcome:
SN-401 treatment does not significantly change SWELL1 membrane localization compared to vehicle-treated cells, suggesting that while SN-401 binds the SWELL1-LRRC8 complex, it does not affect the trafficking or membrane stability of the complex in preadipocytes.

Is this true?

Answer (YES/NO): NO